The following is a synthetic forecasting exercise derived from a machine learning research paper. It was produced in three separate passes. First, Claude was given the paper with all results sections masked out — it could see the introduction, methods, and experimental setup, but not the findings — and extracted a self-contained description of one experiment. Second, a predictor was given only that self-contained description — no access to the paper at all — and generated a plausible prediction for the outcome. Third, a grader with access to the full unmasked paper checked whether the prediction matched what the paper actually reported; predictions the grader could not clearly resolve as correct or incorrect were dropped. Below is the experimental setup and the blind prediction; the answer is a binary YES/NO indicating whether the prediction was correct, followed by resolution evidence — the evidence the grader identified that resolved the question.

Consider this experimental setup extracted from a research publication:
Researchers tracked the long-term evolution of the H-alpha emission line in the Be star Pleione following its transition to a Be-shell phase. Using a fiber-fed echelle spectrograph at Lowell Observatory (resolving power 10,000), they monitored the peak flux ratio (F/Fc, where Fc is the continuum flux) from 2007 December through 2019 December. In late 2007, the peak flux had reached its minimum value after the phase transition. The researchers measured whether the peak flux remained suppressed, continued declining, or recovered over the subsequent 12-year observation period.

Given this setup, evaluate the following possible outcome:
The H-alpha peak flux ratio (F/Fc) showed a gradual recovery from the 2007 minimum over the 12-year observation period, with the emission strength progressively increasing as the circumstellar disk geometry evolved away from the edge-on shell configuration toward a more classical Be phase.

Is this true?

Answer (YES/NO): NO